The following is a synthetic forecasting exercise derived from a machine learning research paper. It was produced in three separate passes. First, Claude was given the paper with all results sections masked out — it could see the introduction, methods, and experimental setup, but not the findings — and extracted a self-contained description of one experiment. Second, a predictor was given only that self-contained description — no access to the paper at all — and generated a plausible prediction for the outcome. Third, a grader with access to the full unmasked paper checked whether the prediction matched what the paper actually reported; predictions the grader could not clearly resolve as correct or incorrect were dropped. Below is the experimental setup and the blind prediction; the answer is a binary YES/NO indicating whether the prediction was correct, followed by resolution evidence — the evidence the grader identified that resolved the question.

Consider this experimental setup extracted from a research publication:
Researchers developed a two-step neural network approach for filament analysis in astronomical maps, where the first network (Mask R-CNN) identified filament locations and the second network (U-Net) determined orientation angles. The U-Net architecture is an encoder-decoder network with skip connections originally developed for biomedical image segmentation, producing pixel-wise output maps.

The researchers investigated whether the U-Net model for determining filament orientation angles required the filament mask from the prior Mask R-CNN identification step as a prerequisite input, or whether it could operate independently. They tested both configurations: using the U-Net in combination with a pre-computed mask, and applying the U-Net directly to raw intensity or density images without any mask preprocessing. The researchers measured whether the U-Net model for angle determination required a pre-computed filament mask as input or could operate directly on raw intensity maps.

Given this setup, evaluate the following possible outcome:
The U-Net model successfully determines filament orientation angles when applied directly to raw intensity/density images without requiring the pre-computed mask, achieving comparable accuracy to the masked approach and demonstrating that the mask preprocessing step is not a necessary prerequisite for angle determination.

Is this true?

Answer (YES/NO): NO